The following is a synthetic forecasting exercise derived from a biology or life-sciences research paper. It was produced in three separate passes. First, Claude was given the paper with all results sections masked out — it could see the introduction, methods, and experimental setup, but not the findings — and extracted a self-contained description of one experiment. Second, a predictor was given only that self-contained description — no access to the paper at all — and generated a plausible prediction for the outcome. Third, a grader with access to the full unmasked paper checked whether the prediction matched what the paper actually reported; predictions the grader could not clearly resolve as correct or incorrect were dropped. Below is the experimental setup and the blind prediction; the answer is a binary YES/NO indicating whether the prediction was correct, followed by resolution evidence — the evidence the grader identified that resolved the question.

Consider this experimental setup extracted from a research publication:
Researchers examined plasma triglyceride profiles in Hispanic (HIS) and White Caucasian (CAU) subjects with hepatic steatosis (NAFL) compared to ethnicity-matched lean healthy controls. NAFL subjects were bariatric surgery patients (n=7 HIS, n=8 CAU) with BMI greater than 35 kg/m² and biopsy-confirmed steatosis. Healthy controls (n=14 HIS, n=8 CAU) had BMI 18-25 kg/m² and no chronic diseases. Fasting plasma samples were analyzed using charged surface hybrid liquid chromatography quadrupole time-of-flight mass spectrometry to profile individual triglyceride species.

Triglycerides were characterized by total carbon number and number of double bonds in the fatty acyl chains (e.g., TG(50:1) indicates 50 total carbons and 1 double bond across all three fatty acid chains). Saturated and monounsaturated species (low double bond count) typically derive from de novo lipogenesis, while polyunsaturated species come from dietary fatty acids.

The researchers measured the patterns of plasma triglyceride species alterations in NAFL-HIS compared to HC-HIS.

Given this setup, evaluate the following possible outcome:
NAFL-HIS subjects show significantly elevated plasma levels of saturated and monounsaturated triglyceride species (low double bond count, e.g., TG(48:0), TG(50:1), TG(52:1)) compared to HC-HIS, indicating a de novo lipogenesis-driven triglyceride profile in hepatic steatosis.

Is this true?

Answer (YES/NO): NO